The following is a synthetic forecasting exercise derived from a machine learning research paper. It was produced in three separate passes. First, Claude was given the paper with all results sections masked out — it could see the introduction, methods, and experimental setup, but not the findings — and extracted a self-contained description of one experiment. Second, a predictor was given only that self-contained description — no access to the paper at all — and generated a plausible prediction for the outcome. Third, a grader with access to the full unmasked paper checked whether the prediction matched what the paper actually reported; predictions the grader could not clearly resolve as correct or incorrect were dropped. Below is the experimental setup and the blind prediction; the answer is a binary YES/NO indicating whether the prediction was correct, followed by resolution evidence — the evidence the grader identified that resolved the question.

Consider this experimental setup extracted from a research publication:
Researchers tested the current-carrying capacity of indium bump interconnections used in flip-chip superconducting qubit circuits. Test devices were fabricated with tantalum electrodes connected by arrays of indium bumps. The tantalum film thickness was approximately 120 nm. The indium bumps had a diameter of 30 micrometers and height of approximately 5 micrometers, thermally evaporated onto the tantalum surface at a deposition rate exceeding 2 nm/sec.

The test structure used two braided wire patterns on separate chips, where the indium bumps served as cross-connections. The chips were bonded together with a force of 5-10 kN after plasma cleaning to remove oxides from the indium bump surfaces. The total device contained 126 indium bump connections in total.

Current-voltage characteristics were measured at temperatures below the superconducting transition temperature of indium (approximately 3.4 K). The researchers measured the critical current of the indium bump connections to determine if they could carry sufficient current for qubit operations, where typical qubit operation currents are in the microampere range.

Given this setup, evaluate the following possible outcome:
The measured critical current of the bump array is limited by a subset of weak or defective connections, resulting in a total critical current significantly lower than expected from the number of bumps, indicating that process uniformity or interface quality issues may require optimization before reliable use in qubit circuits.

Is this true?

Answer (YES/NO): NO